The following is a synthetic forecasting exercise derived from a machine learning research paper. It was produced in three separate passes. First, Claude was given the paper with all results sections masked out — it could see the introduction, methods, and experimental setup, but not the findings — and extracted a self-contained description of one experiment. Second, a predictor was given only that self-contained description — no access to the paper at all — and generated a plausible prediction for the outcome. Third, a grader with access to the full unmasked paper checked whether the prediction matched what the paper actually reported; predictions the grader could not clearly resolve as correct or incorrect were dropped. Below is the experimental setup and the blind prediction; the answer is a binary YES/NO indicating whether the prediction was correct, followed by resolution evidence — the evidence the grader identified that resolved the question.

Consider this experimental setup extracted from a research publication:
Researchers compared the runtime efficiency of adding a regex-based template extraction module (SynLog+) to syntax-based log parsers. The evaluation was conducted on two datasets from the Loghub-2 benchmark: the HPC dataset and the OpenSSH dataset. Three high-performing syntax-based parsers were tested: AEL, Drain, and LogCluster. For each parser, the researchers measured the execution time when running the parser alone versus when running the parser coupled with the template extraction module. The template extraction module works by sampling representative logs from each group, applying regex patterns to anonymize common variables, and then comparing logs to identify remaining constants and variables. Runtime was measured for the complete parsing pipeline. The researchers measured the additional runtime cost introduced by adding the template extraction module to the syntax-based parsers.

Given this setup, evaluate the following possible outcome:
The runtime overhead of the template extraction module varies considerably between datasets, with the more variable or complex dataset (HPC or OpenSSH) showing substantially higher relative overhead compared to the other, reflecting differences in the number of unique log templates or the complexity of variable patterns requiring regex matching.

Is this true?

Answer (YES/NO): NO